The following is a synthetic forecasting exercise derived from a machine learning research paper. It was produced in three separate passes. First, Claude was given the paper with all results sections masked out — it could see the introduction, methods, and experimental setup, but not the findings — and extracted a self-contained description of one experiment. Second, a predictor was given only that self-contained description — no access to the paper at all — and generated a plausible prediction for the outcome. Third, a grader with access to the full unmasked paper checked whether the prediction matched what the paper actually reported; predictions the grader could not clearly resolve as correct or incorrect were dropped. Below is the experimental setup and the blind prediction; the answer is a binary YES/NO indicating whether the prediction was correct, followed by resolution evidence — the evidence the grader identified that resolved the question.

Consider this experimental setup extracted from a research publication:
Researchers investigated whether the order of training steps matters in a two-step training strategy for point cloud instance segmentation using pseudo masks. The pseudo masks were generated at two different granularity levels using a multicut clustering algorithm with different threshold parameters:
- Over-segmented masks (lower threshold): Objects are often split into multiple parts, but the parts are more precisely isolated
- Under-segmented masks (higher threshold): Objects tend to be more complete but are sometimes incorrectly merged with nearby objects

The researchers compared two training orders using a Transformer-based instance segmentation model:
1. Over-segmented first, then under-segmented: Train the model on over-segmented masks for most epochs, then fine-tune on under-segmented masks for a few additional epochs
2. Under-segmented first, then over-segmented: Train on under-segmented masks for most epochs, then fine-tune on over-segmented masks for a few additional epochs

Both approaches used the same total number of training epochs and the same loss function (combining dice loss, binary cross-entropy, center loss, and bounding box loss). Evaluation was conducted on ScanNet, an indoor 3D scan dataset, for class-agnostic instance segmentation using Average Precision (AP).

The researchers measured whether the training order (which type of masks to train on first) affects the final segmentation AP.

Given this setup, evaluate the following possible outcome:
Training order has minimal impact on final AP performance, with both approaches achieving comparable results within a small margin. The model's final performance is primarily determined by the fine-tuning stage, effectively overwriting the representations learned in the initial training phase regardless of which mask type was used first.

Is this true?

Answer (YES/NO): NO